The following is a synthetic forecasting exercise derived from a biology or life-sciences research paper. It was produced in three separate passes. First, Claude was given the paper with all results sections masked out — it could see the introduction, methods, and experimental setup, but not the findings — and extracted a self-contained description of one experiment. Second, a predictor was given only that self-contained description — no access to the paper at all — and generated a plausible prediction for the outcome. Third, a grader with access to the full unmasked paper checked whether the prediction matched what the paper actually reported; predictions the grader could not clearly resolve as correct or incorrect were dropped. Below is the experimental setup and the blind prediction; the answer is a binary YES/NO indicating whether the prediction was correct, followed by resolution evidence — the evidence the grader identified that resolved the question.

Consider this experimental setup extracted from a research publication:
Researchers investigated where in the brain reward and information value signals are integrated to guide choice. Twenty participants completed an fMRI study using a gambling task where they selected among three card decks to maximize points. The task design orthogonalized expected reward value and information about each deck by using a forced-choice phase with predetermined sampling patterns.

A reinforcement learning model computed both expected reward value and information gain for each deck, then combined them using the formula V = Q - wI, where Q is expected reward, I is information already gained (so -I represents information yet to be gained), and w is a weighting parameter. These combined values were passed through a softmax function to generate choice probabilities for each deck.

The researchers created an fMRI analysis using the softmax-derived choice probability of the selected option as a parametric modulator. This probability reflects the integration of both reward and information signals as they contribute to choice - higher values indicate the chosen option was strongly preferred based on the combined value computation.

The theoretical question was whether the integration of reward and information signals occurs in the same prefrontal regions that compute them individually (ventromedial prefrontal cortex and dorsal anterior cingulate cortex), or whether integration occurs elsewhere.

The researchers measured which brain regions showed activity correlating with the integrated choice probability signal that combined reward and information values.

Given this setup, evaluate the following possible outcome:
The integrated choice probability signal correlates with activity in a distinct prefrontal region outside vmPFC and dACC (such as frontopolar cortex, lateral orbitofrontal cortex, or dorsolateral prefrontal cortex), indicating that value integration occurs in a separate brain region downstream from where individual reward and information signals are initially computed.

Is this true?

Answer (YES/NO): NO